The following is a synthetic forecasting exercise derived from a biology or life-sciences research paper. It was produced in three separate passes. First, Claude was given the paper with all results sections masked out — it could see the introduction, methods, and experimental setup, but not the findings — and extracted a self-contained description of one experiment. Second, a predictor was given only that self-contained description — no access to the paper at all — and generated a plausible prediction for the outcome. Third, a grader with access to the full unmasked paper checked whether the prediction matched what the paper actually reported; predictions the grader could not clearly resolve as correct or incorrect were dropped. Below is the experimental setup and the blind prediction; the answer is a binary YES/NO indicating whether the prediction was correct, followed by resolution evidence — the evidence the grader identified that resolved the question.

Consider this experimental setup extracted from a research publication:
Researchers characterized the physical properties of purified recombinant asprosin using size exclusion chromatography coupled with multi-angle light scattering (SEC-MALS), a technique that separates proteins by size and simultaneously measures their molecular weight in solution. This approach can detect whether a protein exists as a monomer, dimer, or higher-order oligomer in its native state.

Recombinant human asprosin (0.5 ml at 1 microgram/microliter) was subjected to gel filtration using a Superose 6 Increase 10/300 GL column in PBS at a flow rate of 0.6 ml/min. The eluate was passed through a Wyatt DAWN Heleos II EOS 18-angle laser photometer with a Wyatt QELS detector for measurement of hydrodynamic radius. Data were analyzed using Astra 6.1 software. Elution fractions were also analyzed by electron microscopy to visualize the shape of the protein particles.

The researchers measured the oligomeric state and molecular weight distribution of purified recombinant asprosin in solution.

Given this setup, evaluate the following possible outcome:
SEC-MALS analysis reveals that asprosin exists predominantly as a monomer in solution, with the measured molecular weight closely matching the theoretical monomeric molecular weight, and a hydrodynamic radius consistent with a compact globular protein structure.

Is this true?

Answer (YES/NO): NO